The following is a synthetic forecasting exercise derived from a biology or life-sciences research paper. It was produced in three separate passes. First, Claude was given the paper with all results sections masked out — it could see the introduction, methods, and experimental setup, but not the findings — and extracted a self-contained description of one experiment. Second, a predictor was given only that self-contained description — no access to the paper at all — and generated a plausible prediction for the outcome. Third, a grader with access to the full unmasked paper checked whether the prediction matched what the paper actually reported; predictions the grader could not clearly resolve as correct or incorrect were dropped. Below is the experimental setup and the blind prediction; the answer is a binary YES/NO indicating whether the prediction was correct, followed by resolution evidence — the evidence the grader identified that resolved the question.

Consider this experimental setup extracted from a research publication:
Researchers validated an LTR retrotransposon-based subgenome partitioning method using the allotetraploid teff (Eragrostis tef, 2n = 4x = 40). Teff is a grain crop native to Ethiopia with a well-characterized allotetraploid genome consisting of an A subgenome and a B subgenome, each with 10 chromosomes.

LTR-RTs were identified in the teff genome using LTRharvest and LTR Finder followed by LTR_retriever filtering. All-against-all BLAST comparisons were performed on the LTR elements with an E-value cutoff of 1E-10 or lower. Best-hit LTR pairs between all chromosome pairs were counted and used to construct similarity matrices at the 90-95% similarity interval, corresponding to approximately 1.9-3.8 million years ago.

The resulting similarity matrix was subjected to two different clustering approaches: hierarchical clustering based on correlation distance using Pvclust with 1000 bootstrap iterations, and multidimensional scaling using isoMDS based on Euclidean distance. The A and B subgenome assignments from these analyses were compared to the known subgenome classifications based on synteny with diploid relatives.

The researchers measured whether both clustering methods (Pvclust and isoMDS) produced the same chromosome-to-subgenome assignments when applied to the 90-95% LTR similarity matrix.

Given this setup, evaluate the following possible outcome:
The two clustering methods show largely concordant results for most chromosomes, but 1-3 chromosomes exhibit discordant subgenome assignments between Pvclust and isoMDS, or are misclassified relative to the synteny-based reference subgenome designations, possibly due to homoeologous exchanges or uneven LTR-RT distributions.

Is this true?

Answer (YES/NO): NO